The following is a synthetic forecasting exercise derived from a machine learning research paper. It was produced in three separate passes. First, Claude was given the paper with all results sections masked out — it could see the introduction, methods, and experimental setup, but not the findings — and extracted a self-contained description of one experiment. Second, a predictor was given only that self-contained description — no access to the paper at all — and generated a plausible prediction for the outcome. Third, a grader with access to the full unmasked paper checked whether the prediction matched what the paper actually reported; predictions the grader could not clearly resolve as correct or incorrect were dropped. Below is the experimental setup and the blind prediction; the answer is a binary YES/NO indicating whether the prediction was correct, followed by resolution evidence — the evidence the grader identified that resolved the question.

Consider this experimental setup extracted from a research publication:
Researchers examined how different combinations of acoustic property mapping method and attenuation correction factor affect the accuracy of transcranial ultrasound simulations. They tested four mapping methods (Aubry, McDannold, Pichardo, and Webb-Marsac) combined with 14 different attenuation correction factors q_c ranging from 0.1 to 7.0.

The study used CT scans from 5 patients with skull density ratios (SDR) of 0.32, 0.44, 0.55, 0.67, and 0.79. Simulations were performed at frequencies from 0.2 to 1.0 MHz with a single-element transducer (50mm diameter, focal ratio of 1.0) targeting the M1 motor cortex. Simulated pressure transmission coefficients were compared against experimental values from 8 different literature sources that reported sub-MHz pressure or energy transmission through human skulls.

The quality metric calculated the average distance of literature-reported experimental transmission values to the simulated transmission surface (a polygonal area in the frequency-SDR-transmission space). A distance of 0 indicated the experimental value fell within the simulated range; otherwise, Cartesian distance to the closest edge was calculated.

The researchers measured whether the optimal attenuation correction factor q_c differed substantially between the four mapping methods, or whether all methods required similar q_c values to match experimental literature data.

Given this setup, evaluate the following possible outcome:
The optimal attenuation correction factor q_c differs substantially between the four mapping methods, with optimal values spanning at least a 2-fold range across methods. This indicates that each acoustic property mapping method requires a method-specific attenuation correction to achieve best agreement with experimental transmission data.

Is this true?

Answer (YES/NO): YES